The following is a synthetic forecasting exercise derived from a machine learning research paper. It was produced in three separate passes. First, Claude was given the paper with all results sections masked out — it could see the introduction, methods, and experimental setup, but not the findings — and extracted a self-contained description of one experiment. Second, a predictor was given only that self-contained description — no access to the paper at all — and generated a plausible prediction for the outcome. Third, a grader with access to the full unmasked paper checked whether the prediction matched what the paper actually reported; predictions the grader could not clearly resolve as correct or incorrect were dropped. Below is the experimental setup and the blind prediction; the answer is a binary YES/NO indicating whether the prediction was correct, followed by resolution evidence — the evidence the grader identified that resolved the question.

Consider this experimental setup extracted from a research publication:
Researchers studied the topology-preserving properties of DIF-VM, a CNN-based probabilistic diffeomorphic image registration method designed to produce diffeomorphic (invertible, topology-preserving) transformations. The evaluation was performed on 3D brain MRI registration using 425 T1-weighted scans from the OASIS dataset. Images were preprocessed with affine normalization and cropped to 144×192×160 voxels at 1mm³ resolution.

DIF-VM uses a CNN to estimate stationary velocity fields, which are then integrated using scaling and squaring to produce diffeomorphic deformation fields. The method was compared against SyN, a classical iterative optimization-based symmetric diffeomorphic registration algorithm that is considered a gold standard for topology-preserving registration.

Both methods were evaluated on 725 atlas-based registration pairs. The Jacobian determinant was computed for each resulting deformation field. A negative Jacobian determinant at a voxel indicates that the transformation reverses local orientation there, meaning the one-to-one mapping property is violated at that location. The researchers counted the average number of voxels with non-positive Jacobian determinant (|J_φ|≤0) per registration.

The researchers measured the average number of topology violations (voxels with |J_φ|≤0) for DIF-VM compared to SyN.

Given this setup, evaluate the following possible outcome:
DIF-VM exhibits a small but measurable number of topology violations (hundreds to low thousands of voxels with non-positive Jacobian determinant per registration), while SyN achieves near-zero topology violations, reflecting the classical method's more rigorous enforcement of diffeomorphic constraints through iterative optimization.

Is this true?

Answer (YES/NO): YES